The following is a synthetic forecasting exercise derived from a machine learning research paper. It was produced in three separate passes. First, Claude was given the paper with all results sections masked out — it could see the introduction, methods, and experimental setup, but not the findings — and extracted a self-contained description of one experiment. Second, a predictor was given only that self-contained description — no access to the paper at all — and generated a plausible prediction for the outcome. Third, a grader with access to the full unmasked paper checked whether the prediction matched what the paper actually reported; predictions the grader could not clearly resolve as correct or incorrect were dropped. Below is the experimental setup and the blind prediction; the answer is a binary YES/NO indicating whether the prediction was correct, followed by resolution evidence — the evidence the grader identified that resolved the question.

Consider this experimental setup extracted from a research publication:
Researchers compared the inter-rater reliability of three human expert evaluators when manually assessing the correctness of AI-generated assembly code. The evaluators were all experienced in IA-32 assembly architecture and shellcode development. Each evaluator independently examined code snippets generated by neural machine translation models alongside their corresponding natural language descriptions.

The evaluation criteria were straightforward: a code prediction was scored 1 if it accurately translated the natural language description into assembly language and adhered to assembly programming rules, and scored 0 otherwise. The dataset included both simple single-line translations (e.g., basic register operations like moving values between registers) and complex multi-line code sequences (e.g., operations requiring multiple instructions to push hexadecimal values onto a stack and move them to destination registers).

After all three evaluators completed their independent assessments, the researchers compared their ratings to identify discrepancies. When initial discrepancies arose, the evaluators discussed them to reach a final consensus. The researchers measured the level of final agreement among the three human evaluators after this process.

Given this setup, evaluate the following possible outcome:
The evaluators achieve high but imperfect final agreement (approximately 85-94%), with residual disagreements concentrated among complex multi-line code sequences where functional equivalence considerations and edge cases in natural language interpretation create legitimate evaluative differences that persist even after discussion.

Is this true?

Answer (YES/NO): NO